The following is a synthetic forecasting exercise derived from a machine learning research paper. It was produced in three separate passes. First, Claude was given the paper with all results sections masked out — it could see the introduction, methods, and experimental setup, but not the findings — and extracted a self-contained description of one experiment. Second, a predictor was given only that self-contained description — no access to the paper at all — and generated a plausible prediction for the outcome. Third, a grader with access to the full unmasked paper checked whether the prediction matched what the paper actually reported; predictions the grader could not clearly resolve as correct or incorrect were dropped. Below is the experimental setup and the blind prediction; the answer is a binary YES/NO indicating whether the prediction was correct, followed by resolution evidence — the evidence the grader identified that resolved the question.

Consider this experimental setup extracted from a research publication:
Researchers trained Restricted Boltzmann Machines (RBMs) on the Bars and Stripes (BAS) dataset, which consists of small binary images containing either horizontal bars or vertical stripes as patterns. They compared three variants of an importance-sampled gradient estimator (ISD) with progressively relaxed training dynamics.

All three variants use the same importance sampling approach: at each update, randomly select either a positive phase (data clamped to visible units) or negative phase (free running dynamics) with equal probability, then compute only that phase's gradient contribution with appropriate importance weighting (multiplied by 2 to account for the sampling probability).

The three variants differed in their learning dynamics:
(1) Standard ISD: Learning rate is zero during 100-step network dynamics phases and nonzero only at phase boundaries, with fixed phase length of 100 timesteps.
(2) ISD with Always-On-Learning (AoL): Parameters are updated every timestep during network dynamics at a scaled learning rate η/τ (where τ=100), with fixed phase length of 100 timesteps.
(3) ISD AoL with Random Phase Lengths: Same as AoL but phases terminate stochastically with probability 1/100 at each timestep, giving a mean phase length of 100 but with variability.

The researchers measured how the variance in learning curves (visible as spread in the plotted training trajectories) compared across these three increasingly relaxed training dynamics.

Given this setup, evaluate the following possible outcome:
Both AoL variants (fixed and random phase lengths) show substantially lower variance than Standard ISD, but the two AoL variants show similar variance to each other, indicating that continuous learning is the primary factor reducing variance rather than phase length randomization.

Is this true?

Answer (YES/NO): NO